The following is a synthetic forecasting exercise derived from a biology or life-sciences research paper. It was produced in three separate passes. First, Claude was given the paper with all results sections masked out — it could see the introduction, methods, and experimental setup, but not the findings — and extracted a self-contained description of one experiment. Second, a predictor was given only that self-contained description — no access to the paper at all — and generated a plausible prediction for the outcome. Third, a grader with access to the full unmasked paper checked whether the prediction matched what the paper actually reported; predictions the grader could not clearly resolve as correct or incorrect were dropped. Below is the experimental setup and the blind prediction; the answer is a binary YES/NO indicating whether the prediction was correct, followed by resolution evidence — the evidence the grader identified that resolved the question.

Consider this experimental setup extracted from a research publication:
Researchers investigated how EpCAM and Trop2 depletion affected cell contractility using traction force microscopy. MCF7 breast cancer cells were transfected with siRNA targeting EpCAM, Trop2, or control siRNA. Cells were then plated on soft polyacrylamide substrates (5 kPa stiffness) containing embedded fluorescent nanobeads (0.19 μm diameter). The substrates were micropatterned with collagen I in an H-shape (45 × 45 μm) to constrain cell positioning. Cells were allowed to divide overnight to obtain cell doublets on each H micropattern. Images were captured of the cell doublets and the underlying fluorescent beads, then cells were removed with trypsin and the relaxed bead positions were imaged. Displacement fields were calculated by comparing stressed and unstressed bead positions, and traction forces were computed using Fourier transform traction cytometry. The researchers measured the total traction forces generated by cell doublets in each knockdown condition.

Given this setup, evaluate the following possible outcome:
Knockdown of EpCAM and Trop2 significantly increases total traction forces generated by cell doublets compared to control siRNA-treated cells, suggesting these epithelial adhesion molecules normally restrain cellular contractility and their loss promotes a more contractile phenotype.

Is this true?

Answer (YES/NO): YES